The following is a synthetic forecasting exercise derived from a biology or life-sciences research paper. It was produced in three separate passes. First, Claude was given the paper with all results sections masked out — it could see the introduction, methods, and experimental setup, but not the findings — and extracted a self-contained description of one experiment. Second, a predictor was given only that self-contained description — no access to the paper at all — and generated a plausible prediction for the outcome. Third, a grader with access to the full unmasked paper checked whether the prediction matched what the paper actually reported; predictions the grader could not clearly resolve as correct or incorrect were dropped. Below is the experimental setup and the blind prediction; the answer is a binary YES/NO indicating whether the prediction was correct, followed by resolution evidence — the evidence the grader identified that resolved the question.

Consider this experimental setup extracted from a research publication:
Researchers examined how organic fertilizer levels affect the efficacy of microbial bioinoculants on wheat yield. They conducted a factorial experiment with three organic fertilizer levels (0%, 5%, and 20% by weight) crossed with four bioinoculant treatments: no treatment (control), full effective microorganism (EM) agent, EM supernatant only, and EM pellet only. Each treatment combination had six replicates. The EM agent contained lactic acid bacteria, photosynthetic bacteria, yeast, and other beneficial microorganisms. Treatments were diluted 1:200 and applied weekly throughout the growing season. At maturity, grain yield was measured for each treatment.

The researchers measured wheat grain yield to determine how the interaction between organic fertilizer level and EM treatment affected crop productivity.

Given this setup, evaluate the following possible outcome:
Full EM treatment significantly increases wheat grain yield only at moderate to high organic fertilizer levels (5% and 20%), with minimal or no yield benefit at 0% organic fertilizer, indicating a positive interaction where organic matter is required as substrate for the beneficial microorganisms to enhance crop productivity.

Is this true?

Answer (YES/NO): NO